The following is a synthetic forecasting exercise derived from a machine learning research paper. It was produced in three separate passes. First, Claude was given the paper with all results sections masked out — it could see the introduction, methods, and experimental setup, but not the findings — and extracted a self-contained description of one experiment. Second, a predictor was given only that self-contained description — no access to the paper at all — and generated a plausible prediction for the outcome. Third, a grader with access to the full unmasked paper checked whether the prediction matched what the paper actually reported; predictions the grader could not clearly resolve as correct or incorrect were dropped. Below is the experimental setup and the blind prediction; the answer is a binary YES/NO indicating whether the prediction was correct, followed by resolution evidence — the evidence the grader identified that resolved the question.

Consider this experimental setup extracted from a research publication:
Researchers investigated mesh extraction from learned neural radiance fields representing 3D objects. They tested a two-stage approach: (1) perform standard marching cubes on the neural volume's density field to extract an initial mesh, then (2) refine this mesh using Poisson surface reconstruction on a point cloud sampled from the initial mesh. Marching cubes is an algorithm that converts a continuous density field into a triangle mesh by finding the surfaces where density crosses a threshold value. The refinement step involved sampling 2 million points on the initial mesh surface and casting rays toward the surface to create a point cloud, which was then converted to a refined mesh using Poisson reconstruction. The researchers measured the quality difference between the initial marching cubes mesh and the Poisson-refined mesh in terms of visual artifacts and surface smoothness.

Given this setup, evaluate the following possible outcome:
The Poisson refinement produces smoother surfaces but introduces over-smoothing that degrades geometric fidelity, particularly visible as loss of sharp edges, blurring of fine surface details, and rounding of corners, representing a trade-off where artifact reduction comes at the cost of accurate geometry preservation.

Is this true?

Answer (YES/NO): NO